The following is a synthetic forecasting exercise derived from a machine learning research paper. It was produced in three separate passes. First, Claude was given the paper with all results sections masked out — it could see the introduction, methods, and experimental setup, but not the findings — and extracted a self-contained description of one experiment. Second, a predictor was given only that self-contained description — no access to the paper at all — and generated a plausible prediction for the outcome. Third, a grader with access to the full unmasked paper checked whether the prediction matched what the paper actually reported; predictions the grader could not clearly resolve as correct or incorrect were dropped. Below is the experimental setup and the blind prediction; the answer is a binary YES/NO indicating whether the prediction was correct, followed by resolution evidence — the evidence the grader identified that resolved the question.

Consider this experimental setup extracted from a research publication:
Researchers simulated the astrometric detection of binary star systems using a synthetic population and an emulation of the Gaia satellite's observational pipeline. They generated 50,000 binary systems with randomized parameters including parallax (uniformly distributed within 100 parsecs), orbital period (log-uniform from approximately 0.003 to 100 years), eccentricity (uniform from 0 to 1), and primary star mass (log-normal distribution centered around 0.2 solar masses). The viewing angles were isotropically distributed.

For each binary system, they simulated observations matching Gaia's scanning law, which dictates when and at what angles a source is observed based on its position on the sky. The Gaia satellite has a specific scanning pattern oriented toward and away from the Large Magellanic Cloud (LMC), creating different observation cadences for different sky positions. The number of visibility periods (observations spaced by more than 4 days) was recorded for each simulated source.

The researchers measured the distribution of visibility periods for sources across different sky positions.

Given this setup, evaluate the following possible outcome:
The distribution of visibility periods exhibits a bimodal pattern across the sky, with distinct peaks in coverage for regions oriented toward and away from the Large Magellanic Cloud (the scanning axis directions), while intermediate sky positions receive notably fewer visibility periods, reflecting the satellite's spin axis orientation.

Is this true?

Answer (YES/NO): YES